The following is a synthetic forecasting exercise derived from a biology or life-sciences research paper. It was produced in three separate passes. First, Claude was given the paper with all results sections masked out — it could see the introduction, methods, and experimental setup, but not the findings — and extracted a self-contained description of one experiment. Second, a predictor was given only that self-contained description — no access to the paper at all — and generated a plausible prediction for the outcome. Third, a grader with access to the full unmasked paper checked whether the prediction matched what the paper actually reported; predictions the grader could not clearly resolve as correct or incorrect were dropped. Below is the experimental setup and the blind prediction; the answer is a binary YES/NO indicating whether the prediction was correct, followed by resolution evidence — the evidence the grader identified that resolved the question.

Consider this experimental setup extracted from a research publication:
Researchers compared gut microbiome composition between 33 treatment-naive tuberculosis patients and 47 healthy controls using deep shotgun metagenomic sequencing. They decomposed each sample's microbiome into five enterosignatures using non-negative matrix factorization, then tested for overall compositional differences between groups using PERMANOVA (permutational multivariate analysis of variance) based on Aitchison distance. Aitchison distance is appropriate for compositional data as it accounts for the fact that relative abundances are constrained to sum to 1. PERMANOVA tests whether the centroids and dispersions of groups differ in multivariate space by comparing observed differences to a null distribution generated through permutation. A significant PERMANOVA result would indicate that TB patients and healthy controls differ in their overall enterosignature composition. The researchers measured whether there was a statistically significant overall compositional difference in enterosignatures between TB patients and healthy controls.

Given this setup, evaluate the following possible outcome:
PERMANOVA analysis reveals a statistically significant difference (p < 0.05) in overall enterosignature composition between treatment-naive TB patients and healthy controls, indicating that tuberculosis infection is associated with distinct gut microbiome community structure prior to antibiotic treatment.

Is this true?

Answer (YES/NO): YES